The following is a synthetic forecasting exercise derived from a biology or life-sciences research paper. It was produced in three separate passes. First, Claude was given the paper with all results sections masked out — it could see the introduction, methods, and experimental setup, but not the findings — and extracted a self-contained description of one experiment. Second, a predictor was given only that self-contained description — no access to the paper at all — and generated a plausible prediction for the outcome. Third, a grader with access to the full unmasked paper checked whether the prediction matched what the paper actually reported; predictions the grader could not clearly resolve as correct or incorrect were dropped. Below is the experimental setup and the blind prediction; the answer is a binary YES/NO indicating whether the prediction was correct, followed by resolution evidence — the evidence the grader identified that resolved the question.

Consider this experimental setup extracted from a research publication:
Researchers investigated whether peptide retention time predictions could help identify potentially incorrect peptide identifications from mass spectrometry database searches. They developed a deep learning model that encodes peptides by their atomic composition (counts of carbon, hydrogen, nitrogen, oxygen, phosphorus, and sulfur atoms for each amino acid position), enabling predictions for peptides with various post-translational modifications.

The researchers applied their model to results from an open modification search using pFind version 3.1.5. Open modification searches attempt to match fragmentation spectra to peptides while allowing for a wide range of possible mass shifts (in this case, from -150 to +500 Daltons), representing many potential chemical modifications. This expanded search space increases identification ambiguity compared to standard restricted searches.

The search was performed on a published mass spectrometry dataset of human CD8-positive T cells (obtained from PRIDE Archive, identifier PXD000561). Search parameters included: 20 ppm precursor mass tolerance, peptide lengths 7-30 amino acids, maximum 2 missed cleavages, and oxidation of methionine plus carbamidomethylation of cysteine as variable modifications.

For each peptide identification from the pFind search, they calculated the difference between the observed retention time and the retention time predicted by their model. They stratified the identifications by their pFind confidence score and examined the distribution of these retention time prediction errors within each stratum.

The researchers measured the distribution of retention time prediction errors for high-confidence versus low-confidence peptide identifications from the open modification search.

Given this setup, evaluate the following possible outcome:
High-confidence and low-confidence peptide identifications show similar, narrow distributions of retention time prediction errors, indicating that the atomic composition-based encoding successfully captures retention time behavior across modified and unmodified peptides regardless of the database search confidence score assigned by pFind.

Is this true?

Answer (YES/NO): NO